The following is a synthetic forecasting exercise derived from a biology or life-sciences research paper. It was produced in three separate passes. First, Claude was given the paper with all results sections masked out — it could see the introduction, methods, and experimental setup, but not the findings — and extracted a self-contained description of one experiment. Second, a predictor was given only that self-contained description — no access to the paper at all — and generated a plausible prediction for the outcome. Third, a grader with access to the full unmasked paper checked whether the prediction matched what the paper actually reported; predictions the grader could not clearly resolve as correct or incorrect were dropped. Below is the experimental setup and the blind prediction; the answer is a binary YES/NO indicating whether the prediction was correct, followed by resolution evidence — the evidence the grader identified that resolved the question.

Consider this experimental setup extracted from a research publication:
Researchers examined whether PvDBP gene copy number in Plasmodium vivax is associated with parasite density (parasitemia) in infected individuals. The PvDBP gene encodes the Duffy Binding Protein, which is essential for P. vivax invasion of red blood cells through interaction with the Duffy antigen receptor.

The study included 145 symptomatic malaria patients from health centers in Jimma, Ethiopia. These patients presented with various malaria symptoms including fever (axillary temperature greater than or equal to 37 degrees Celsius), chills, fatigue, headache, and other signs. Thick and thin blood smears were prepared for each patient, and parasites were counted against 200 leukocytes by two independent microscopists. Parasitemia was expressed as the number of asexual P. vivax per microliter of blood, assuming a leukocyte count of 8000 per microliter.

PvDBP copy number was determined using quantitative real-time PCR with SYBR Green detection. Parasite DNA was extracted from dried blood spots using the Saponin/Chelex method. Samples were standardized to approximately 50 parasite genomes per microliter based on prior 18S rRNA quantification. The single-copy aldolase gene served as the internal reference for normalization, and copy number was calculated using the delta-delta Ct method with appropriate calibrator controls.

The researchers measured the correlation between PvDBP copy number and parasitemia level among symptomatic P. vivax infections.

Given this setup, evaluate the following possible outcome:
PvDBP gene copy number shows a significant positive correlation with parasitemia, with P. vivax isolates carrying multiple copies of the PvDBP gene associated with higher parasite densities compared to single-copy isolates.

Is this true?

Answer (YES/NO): NO